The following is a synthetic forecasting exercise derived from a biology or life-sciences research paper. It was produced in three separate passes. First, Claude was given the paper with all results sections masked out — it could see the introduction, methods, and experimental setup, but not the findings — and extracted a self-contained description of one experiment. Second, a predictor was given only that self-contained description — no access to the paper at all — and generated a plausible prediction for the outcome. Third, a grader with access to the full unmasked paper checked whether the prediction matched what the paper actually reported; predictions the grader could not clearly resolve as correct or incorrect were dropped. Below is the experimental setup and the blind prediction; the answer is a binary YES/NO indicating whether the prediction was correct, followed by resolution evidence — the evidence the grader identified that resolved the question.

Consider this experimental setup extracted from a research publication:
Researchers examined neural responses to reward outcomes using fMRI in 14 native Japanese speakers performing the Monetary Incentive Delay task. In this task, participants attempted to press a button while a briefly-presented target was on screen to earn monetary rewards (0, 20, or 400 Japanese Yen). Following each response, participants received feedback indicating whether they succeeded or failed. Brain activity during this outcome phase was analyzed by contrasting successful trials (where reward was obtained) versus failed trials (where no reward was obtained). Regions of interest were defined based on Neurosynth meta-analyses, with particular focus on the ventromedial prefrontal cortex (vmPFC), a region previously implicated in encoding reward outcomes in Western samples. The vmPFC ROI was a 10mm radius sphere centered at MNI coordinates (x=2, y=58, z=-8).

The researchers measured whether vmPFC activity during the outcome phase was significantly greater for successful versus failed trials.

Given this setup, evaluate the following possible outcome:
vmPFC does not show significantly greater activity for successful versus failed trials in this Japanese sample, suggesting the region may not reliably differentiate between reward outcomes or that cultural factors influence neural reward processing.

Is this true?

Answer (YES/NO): NO